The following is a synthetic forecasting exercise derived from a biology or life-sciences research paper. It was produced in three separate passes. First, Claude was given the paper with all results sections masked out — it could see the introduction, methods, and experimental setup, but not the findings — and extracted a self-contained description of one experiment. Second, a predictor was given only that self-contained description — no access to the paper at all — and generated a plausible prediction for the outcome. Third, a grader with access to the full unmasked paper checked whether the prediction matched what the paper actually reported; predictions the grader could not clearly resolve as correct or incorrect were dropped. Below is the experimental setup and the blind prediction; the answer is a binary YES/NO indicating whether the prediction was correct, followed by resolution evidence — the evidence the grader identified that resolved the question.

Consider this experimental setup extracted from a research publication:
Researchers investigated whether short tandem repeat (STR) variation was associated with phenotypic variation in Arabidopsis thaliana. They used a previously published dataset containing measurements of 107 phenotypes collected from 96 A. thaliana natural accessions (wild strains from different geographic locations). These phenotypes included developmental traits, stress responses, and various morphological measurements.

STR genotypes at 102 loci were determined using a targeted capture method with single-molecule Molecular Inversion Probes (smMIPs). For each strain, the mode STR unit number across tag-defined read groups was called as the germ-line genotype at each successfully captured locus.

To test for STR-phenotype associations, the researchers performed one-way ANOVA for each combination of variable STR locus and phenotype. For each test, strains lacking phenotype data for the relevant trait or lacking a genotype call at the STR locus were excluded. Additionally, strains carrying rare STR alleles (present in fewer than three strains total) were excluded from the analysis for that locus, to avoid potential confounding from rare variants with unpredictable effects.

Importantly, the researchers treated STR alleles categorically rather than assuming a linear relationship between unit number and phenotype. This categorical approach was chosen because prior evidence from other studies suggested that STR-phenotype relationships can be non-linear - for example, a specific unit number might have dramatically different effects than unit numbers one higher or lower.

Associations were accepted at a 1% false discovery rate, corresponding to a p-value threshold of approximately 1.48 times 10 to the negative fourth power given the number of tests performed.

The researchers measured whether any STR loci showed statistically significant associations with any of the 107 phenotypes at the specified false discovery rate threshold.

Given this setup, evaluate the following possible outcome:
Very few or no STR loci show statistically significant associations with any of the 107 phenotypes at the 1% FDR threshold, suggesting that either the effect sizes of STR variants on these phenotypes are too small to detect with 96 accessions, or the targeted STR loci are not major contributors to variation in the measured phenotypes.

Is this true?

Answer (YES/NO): NO